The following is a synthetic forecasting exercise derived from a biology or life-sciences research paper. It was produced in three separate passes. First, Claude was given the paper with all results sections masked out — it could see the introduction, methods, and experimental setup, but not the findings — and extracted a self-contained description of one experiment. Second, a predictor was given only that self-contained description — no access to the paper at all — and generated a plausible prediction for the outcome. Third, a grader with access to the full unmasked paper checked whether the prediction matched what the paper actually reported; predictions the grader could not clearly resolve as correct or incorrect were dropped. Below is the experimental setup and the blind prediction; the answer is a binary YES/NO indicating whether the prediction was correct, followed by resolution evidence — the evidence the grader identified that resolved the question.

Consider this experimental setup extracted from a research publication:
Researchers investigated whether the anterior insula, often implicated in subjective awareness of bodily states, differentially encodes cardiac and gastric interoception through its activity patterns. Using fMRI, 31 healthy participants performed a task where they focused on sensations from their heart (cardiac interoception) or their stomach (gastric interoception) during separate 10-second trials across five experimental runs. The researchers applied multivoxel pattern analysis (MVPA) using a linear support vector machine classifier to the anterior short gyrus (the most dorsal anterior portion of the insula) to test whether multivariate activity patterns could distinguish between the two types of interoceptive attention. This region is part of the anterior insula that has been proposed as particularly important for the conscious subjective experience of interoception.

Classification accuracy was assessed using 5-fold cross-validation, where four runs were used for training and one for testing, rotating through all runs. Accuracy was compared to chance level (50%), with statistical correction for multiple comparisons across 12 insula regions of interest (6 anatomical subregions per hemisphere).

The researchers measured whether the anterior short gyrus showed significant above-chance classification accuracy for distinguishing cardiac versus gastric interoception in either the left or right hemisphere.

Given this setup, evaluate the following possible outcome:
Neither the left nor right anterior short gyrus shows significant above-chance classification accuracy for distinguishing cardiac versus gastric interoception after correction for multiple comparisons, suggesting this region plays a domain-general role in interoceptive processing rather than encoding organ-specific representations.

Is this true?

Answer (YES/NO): YES